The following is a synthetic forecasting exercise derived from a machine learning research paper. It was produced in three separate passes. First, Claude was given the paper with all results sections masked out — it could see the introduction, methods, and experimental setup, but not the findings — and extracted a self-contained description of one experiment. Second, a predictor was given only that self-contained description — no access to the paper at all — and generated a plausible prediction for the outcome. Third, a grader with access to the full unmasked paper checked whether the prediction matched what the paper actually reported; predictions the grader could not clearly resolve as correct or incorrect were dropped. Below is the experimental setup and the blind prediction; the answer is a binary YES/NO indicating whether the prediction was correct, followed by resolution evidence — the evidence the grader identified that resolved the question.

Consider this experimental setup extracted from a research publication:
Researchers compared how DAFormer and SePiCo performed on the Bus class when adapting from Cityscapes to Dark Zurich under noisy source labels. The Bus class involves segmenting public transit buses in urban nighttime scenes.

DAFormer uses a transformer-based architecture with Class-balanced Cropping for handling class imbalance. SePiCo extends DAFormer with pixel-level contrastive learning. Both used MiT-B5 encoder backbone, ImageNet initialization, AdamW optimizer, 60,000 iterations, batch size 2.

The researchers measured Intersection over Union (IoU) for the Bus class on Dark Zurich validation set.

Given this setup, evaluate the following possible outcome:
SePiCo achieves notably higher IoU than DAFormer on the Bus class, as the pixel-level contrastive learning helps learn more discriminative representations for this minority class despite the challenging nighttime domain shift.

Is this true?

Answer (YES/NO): NO